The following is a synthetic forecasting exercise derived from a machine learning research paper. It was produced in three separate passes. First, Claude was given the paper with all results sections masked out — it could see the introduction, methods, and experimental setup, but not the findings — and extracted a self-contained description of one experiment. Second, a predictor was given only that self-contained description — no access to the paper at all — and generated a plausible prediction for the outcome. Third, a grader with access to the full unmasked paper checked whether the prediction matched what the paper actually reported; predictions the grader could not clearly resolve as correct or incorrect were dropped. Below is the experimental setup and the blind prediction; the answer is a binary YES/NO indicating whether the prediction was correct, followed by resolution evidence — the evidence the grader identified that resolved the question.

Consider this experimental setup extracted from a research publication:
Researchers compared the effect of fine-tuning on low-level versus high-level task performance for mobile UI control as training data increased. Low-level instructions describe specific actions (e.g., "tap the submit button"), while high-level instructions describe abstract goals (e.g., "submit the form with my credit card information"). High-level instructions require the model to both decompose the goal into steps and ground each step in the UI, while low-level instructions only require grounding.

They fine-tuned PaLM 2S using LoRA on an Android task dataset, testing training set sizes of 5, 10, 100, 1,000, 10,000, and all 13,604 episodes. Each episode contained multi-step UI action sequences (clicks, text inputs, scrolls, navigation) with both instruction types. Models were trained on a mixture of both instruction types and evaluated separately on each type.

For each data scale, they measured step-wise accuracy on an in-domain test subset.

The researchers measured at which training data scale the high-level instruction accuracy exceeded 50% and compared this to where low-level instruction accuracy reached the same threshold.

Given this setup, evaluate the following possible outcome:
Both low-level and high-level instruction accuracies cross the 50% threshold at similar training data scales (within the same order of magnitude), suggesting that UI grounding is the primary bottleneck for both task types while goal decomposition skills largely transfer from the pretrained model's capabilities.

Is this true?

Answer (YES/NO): NO